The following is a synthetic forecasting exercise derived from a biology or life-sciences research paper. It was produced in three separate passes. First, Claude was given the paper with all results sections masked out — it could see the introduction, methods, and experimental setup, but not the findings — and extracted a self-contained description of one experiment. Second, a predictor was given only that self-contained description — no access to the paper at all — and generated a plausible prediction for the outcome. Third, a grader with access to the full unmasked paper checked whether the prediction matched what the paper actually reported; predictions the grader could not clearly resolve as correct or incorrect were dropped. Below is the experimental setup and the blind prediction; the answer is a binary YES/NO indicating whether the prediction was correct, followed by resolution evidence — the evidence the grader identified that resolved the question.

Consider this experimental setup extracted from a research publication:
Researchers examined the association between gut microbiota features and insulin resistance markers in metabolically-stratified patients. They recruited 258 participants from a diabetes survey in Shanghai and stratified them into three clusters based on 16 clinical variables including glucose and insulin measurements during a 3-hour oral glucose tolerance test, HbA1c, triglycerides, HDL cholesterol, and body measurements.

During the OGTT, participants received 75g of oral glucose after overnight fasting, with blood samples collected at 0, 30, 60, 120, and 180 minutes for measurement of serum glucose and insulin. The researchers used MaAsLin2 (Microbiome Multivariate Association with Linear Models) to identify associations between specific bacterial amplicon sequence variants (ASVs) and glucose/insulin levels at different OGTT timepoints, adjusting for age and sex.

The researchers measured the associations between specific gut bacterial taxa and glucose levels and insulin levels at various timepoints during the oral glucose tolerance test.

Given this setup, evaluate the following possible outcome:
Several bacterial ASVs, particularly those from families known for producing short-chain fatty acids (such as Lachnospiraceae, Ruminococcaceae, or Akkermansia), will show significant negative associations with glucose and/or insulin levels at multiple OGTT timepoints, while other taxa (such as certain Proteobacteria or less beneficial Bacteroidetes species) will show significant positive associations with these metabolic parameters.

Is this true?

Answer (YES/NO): YES